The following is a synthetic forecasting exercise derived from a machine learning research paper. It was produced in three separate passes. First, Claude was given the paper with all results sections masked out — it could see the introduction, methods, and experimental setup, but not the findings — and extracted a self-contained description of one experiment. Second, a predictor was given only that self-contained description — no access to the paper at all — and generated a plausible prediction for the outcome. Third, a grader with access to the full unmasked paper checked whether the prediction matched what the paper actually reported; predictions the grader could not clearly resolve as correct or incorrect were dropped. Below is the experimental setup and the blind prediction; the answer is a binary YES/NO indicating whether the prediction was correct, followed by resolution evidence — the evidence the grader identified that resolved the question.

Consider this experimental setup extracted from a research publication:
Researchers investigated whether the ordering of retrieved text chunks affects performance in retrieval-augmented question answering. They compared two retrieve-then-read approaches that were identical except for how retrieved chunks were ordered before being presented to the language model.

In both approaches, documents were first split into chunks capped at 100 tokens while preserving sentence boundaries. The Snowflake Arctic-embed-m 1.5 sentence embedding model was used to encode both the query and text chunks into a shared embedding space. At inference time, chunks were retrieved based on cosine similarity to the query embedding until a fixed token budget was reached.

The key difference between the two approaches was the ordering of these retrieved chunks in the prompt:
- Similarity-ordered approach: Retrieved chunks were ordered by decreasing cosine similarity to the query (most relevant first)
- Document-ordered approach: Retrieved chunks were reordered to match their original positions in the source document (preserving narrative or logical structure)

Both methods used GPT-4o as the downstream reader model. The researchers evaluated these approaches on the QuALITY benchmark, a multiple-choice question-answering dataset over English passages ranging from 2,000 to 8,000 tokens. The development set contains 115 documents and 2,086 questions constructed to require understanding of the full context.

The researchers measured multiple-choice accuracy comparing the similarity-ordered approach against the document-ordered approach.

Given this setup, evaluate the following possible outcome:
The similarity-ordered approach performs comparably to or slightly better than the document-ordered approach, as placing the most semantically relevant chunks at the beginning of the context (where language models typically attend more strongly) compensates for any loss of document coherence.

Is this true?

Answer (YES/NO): NO